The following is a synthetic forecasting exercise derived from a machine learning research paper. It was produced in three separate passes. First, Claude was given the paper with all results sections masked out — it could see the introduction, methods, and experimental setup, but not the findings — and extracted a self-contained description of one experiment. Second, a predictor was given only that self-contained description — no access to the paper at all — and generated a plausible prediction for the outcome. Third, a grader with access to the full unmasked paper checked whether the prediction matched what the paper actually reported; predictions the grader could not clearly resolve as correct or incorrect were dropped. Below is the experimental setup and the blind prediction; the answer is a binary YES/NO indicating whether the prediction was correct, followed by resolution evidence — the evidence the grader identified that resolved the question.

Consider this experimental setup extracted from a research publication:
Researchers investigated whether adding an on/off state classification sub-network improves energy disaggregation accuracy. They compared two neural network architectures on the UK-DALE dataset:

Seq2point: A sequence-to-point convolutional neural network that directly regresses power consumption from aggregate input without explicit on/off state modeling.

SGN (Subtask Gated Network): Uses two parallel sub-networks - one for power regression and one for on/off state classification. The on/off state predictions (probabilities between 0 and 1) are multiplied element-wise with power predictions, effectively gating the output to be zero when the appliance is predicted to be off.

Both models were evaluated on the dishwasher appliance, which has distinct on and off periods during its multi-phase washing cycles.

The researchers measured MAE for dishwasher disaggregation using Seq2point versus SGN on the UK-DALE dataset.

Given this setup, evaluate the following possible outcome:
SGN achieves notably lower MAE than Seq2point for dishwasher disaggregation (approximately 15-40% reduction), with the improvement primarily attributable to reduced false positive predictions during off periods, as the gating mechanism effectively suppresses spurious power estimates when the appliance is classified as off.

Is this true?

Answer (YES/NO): NO